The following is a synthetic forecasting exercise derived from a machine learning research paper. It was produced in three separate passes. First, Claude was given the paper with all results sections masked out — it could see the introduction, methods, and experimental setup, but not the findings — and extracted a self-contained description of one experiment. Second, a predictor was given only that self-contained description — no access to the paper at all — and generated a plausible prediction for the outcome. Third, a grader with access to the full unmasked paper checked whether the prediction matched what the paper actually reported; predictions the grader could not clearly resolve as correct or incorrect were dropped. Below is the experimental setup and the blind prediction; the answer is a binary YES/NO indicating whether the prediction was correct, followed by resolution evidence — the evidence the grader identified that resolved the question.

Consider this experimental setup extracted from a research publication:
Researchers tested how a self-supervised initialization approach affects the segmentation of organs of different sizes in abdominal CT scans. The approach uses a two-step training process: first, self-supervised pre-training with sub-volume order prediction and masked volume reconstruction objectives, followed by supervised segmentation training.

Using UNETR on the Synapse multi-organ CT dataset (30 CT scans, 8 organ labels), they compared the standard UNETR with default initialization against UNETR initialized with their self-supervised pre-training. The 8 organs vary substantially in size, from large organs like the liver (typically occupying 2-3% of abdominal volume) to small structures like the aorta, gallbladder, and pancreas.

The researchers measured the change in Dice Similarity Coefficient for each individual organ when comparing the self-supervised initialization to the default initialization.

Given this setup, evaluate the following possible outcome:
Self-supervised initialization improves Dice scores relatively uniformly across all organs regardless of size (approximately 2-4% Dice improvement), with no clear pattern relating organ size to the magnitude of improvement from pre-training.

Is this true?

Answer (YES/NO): NO